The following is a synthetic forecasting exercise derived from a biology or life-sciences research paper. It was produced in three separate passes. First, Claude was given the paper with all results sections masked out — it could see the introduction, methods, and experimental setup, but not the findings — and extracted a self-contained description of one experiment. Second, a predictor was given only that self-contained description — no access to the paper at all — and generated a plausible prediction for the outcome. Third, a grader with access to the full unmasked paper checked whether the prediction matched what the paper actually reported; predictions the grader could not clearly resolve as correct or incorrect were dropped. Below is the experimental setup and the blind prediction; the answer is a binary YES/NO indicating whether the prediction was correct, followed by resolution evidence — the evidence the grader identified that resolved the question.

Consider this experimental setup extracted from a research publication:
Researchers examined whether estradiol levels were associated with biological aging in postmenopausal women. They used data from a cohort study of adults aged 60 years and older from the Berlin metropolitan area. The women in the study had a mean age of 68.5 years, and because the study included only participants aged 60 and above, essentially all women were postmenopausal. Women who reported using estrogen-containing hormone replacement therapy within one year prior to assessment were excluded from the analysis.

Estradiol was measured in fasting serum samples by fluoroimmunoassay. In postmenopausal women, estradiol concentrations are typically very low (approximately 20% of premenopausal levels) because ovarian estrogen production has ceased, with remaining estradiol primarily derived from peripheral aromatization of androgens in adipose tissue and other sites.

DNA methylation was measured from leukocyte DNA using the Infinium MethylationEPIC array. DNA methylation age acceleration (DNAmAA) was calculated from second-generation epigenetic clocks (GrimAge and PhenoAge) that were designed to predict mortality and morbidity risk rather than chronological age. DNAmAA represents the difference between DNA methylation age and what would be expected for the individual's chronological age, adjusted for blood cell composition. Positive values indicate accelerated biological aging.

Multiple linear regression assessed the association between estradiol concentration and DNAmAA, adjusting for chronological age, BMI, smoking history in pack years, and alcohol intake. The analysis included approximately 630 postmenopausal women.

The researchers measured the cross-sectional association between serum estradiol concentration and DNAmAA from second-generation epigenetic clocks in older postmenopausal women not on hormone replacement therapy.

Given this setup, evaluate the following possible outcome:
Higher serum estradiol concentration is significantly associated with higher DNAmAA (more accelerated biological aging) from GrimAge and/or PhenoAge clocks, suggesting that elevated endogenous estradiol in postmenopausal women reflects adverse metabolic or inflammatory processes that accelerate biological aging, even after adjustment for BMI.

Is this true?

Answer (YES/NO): YES